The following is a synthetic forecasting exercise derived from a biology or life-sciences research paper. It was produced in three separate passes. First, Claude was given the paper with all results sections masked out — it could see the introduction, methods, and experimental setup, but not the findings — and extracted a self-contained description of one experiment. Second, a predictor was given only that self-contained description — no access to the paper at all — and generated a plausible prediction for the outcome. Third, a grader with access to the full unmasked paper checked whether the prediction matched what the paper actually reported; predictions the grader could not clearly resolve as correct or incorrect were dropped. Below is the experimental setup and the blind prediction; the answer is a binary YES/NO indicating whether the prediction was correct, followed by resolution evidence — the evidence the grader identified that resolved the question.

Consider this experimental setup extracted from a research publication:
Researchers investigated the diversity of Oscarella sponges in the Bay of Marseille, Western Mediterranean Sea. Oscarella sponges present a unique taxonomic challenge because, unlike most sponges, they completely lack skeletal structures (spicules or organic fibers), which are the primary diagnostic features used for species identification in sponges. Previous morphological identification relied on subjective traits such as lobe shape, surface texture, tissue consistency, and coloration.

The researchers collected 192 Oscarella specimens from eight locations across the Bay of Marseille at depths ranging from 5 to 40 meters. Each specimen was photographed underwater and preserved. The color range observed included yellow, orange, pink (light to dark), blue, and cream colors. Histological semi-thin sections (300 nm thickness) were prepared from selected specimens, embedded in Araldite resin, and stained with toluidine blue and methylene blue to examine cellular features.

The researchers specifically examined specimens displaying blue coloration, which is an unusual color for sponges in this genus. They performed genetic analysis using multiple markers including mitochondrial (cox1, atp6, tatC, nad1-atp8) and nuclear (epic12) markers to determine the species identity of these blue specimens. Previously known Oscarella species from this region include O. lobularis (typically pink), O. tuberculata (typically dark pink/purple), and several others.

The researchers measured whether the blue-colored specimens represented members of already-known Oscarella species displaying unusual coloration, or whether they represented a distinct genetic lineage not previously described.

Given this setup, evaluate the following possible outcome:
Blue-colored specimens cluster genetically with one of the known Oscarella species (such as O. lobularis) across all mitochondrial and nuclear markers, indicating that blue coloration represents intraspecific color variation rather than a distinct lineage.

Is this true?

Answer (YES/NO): NO